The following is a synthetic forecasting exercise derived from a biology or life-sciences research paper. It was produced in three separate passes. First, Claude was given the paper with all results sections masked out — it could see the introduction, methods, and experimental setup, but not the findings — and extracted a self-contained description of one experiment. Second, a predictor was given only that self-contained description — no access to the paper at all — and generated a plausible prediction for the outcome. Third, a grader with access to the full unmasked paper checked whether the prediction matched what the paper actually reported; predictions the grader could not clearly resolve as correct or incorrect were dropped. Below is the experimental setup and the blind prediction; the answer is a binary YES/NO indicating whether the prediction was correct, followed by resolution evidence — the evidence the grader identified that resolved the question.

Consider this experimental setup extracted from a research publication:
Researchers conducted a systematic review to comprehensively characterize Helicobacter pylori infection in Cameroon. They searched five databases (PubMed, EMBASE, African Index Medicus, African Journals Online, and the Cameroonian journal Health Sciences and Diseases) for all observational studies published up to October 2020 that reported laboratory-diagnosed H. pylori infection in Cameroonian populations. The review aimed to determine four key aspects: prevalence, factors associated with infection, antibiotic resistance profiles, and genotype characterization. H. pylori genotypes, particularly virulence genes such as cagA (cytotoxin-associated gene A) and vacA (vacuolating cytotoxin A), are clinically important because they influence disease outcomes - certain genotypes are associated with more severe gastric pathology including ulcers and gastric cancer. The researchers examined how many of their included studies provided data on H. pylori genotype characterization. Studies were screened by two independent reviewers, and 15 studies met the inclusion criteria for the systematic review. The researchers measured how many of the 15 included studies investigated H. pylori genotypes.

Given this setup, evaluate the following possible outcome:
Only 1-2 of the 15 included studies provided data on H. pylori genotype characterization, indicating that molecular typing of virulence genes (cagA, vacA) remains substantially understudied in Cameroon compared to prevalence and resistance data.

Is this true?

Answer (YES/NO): NO